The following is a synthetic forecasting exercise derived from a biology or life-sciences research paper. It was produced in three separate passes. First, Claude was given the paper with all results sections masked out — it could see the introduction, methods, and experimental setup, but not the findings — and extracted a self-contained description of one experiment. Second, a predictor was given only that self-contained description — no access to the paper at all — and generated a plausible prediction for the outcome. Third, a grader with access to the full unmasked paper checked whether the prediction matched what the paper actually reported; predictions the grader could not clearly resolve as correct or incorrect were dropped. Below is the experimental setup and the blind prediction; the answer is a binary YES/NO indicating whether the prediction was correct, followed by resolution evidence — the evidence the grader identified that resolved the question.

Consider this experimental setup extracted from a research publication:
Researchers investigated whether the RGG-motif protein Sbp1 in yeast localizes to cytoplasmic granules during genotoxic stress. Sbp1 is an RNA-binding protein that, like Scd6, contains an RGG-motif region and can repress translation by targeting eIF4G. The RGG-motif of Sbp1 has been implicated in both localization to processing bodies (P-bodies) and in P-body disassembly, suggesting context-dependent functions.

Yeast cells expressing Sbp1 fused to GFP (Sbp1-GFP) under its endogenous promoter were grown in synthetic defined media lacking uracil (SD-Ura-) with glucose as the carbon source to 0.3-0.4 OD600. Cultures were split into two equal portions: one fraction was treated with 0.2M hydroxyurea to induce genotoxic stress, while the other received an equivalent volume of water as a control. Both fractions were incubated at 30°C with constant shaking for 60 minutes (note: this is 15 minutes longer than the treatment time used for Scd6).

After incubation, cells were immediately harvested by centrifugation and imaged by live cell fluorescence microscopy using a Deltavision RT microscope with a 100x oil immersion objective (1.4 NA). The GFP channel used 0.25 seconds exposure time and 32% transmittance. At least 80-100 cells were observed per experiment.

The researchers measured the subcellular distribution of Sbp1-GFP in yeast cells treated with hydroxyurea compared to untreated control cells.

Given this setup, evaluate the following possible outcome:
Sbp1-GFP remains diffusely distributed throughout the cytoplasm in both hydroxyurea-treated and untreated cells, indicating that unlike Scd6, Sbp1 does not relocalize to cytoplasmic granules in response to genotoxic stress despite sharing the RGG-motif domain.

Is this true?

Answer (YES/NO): NO